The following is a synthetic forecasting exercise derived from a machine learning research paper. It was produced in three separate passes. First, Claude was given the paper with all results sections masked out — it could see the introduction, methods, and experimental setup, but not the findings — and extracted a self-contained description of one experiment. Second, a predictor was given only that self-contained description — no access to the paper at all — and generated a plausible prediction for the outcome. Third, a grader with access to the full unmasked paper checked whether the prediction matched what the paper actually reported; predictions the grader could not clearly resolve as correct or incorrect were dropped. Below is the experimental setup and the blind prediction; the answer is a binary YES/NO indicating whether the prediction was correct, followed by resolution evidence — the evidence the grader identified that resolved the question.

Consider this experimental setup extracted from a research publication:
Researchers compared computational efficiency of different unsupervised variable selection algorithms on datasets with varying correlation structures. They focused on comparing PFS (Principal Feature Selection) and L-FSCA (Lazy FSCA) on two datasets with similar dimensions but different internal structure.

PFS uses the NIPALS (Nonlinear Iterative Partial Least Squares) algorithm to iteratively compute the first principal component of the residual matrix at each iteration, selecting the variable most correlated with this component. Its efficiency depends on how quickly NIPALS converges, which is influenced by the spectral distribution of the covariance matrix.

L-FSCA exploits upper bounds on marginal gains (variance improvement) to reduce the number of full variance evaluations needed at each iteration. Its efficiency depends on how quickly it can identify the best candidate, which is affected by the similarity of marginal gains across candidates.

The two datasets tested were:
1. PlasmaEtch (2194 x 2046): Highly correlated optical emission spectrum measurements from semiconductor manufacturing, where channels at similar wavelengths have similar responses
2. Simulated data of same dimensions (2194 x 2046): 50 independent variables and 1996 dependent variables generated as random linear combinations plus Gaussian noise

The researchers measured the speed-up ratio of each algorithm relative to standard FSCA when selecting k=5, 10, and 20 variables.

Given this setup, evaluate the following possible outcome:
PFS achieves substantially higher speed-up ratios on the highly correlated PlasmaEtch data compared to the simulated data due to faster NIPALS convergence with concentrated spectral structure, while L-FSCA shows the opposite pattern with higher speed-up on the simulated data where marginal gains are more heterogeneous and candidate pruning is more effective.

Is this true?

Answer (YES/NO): YES